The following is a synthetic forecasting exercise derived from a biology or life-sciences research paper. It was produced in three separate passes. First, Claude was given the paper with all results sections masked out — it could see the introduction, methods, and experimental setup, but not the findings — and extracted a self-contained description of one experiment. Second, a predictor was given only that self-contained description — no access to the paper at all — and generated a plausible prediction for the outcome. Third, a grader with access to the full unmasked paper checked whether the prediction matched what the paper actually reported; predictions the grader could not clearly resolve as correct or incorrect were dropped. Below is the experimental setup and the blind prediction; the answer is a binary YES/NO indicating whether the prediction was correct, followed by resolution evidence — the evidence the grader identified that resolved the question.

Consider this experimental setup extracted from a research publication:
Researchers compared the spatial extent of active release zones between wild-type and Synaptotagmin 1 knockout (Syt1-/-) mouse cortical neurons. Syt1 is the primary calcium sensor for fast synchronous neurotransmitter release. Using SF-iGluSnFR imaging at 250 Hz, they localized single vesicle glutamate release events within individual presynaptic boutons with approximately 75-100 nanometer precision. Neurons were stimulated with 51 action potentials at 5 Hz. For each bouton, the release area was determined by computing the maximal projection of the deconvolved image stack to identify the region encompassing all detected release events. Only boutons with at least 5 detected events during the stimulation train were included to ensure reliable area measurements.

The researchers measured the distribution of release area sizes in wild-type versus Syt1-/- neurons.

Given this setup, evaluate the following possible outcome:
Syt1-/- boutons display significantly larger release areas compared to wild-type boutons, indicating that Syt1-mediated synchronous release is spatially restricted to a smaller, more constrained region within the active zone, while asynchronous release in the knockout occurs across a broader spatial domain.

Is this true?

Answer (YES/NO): NO